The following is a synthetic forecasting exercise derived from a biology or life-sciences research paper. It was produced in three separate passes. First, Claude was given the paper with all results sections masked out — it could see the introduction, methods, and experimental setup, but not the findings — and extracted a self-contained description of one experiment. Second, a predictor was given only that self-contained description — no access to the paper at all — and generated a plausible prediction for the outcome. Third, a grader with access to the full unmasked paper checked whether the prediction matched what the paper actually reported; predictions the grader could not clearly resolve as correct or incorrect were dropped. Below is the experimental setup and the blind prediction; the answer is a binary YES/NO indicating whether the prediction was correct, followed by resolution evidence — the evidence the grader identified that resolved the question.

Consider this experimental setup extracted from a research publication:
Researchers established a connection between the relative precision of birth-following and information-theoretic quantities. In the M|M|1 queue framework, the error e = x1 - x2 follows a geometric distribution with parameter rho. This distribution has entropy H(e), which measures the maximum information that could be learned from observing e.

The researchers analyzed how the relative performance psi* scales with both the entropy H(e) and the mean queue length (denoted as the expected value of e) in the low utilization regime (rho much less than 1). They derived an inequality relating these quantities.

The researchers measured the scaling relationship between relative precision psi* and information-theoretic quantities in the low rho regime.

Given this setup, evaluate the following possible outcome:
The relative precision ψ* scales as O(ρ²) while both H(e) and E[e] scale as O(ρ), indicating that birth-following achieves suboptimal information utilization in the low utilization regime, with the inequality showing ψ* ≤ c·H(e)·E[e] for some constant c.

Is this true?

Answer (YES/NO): NO